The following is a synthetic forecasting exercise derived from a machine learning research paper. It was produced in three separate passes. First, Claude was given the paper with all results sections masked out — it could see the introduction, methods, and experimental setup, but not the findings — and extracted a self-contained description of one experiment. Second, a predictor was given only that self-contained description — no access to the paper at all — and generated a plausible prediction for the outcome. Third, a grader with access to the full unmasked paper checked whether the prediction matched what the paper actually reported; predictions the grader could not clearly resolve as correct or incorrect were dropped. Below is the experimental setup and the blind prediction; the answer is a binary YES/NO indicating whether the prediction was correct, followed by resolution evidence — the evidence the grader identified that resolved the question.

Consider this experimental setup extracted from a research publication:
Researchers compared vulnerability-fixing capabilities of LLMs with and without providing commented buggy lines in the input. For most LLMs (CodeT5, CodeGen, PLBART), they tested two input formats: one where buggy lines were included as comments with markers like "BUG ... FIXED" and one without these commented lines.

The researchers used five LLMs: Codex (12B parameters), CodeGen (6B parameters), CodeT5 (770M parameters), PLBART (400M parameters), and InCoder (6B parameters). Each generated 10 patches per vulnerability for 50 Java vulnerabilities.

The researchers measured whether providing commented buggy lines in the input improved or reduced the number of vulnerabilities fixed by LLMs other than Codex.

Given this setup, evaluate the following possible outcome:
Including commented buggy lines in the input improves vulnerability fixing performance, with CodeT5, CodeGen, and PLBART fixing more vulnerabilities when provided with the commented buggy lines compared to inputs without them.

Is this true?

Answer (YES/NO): NO